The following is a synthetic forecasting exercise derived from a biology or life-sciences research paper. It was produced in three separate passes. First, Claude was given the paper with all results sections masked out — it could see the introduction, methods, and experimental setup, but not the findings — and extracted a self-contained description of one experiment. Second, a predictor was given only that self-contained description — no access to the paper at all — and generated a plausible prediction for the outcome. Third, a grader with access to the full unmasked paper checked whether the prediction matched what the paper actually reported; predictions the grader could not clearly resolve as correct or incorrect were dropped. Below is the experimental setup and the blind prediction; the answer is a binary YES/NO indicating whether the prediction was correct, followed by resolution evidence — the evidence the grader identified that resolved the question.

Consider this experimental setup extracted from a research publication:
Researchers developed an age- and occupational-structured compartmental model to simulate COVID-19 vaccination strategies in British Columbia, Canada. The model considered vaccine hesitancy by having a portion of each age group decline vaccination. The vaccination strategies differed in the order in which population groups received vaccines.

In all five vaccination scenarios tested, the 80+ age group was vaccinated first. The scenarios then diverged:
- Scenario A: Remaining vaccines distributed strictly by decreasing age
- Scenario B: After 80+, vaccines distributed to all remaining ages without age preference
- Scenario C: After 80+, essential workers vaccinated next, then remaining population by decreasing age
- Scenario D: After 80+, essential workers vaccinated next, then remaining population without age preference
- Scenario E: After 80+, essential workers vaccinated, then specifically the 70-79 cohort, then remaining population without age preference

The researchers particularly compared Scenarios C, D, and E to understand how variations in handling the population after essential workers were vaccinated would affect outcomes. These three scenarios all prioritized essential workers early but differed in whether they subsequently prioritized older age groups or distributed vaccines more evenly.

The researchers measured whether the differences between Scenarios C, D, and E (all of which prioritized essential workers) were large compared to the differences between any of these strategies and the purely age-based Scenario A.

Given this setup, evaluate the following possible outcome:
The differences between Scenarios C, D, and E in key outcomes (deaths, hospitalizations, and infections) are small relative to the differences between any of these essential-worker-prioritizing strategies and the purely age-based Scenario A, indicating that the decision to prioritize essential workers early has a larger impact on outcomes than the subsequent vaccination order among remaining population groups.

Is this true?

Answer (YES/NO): YES